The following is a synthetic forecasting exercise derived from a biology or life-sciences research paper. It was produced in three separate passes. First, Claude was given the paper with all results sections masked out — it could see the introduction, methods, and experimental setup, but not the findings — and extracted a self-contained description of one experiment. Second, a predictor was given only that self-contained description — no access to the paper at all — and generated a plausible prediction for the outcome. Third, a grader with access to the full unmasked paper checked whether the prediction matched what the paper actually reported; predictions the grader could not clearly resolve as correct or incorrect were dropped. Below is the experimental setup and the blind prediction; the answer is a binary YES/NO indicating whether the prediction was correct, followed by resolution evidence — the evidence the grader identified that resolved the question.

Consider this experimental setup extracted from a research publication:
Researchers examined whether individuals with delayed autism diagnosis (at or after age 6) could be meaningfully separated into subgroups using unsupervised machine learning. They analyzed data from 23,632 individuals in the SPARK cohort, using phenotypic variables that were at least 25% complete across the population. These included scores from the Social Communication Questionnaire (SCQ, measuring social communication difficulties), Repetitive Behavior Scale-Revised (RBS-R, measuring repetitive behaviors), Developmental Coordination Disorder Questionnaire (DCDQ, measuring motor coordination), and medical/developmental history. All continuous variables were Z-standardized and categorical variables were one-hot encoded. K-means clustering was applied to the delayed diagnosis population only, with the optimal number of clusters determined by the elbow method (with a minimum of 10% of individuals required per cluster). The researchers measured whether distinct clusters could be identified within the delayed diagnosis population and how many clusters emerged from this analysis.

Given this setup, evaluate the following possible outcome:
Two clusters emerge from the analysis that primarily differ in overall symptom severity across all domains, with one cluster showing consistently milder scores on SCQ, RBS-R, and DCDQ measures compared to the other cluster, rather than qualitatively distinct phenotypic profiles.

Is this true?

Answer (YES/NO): YES